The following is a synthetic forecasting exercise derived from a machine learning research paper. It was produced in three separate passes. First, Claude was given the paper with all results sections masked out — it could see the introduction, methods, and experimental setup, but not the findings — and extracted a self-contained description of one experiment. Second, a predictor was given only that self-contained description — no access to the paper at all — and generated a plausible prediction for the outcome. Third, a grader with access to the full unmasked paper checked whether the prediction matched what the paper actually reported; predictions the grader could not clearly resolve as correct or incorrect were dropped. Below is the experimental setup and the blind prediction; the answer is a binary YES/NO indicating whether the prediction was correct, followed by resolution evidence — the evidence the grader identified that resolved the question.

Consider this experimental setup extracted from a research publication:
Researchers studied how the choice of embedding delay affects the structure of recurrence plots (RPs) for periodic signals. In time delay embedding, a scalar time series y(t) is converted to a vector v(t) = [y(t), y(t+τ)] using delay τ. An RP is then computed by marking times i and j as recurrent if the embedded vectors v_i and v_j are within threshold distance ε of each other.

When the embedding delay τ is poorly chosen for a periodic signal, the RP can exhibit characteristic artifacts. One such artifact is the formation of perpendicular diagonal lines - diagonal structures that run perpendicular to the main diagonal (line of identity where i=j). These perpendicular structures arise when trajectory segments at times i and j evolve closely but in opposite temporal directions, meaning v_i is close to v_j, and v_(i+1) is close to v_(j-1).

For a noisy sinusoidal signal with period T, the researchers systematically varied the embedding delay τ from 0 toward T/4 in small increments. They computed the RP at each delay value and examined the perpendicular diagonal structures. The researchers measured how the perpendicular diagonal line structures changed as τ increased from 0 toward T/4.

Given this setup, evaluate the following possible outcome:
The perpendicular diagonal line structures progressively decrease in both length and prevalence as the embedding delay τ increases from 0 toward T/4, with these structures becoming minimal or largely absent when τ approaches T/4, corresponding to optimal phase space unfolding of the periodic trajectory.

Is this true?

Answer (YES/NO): YES